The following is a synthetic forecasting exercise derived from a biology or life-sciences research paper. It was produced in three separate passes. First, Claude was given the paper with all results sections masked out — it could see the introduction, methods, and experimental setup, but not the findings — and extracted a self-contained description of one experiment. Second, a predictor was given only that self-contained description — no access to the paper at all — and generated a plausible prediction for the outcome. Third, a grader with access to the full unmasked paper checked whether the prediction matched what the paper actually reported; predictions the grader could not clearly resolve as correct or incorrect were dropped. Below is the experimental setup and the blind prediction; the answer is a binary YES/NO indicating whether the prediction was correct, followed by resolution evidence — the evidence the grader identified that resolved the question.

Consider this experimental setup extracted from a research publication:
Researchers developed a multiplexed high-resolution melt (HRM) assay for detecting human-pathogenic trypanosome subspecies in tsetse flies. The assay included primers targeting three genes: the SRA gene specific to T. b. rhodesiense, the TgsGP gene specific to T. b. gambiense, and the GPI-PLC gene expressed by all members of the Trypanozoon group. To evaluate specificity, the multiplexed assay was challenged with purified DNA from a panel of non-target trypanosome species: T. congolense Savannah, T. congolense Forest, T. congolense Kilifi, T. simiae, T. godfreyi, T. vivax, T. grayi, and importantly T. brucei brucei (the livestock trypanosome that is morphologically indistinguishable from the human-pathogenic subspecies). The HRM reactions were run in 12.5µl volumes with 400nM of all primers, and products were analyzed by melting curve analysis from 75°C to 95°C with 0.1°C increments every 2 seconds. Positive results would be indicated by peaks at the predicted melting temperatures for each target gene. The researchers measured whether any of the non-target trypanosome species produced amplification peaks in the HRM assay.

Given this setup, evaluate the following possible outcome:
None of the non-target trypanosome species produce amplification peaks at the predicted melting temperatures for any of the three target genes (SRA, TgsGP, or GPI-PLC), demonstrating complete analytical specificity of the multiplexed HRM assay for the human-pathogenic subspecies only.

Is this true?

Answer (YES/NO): NO